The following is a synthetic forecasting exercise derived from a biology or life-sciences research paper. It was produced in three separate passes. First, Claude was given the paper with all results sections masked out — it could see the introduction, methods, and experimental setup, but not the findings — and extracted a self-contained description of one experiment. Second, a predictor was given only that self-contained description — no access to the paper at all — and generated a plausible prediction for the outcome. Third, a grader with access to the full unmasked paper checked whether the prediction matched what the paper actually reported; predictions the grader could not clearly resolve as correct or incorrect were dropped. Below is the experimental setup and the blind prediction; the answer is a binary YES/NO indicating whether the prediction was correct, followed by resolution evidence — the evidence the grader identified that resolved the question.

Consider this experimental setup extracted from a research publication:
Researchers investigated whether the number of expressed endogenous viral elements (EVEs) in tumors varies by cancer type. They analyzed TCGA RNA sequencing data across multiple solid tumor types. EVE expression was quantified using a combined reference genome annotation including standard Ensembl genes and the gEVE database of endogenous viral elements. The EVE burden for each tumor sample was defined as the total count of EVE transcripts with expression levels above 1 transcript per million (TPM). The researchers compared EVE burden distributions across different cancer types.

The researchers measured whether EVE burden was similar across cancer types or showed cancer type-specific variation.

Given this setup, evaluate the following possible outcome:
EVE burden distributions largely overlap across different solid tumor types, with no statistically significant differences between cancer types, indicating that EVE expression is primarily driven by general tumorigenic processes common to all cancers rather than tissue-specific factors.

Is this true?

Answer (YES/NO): NO